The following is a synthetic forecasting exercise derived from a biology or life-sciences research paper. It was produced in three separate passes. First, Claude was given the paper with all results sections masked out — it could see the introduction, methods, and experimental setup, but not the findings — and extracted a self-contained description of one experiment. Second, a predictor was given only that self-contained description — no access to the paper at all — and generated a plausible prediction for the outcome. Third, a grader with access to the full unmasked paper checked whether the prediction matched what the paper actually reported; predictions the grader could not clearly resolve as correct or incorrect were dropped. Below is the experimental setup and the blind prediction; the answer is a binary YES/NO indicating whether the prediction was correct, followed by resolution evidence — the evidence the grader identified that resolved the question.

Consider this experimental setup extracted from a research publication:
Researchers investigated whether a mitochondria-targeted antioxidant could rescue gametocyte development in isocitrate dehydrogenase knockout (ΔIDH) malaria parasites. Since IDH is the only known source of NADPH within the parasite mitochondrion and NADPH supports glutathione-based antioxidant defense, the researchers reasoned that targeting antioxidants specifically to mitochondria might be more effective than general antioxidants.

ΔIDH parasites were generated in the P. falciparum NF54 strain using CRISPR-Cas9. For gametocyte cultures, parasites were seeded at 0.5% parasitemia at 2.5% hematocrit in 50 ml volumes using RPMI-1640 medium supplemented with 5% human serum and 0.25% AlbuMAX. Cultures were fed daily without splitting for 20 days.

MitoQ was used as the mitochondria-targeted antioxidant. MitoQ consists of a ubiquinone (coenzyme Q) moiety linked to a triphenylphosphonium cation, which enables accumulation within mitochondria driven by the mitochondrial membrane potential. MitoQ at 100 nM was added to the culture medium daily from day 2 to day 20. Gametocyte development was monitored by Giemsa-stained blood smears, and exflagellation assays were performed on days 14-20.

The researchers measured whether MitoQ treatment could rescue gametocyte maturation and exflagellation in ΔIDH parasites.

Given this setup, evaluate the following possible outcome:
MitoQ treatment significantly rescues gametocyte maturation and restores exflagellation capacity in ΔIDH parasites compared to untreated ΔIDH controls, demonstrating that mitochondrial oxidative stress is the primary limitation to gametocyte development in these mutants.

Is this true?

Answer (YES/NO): NO